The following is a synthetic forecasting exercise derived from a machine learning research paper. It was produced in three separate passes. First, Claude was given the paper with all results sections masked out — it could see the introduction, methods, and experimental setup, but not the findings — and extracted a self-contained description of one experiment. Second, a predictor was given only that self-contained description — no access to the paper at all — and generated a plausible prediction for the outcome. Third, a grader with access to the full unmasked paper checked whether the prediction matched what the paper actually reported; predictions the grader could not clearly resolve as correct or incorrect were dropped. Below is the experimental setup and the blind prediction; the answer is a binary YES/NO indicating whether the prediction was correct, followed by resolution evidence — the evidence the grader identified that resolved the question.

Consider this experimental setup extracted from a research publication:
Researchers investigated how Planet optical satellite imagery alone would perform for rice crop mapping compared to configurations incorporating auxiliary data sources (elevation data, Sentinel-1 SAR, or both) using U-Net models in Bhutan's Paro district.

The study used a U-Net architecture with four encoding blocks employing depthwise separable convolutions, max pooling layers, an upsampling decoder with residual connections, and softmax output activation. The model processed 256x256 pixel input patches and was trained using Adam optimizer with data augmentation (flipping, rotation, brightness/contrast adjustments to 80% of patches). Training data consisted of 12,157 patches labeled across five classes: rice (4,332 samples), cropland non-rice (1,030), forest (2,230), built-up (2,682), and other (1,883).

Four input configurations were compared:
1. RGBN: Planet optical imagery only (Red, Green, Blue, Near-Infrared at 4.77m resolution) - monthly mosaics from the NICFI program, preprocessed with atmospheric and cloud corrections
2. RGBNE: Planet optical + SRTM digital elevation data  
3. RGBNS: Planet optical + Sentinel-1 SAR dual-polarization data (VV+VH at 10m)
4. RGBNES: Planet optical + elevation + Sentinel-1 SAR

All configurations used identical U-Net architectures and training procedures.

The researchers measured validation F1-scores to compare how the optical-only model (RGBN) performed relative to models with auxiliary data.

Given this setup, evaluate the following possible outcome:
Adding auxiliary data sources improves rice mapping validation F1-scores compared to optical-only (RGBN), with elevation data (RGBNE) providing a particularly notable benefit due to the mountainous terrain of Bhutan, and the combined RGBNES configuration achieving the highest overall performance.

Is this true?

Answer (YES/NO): NO